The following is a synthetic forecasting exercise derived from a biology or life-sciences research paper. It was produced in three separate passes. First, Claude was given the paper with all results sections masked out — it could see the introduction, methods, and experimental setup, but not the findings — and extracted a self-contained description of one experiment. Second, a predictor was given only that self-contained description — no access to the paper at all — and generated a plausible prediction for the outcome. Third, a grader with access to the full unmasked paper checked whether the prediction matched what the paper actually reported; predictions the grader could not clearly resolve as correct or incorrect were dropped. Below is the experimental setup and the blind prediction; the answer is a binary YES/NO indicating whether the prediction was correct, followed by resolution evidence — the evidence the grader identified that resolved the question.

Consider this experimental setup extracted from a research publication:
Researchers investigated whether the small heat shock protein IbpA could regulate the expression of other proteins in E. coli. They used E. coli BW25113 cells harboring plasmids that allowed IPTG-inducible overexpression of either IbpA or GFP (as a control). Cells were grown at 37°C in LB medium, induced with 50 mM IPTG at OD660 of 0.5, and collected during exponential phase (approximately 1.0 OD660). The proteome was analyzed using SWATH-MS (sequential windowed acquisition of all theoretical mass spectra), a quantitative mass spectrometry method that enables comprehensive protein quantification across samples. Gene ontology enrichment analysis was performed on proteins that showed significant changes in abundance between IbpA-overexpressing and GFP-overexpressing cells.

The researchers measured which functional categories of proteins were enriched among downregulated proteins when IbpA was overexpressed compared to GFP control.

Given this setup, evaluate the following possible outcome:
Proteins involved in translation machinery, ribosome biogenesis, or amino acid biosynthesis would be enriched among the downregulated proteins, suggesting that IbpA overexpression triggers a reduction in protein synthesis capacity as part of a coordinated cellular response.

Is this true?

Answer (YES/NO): NO